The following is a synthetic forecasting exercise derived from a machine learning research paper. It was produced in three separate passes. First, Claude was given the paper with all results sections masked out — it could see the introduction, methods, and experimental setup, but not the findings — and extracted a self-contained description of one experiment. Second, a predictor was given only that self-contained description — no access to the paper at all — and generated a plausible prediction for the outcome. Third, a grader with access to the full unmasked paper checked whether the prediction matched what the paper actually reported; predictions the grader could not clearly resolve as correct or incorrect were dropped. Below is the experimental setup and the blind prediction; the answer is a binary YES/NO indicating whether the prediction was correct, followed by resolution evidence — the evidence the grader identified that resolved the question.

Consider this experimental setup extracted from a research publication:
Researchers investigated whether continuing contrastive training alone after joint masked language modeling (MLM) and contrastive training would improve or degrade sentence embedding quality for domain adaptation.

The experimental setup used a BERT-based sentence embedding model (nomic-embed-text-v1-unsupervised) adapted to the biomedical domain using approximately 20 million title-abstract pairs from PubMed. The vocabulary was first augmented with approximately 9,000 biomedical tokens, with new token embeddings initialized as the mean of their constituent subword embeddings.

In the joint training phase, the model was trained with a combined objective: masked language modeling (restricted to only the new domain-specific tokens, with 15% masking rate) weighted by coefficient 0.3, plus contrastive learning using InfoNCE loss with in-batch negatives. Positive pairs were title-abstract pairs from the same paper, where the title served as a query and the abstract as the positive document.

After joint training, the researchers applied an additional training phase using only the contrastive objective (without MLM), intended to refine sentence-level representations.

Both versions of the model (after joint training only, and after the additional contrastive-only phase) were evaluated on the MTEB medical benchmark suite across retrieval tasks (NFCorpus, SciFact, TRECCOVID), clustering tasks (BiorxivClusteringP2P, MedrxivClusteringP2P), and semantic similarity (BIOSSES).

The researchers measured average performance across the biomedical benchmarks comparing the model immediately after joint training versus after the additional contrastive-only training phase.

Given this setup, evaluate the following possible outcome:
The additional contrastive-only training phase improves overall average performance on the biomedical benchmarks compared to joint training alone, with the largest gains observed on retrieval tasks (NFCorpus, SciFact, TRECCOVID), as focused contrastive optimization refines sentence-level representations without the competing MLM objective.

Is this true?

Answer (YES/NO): NO